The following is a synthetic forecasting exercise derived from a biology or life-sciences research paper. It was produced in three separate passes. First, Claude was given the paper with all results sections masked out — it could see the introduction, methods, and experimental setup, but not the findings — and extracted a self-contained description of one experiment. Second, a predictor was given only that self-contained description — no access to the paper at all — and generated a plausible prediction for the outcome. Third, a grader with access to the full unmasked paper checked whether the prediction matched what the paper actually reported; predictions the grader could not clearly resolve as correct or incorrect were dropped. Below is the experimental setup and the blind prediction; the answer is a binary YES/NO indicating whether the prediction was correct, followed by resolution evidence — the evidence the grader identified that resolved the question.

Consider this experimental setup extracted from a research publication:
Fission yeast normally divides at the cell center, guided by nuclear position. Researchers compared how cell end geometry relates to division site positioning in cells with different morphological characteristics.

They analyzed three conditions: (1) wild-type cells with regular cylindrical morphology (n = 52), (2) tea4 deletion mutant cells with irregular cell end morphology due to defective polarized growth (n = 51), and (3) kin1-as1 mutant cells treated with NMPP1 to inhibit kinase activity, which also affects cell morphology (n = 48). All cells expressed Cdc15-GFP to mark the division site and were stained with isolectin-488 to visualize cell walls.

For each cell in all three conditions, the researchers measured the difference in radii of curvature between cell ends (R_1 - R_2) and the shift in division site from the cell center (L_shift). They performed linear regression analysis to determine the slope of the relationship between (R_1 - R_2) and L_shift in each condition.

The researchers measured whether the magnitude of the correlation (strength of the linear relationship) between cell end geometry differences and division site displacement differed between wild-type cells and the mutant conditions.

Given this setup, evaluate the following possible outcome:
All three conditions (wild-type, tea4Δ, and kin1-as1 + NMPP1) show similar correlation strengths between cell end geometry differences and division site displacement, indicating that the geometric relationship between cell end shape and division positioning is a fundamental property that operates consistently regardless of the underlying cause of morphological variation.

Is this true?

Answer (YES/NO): NO